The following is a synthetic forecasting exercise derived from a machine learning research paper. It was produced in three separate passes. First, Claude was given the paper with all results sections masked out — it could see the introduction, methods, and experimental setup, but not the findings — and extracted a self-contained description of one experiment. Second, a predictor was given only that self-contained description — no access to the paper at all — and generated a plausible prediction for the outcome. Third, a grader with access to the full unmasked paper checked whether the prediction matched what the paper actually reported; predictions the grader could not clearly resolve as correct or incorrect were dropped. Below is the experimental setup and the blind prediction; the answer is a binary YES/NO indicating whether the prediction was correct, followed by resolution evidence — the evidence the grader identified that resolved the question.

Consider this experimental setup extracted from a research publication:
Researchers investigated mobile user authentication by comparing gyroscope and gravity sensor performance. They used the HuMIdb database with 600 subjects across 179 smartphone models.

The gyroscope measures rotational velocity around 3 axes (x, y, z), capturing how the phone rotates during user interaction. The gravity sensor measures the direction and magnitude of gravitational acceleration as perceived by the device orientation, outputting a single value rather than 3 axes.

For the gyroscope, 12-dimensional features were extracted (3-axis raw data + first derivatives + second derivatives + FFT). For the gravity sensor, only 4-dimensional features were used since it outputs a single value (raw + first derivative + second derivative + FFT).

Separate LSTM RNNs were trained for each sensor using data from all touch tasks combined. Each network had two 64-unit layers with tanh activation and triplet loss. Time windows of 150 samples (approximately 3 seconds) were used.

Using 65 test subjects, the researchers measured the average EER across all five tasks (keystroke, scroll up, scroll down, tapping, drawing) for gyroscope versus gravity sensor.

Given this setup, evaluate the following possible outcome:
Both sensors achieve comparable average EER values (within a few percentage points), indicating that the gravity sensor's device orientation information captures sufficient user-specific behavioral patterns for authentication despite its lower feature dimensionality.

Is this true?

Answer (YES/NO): YES